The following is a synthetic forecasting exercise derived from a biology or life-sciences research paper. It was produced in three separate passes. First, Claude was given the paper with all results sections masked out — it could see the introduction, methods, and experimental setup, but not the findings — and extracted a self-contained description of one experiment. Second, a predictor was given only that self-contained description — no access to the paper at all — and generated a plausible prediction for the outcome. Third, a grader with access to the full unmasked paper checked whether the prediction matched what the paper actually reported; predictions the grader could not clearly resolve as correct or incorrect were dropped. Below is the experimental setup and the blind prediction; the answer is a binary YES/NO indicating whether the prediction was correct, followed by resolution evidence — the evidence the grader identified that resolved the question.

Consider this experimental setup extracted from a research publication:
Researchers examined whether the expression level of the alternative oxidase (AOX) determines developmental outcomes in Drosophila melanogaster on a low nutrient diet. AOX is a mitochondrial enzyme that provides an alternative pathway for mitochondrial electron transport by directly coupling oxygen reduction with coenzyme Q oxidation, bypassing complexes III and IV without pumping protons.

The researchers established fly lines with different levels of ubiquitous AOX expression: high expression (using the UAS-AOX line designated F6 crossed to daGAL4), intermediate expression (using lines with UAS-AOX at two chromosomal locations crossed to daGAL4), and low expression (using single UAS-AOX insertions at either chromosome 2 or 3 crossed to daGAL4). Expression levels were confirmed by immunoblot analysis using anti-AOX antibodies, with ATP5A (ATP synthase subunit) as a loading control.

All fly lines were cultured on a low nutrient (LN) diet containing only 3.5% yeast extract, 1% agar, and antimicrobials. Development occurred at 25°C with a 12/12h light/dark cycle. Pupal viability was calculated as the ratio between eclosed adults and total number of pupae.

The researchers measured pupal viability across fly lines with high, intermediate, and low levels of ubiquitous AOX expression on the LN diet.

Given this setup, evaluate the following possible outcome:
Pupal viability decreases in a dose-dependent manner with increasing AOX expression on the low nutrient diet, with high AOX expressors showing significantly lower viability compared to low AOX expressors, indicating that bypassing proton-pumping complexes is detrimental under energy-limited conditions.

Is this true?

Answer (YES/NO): NO